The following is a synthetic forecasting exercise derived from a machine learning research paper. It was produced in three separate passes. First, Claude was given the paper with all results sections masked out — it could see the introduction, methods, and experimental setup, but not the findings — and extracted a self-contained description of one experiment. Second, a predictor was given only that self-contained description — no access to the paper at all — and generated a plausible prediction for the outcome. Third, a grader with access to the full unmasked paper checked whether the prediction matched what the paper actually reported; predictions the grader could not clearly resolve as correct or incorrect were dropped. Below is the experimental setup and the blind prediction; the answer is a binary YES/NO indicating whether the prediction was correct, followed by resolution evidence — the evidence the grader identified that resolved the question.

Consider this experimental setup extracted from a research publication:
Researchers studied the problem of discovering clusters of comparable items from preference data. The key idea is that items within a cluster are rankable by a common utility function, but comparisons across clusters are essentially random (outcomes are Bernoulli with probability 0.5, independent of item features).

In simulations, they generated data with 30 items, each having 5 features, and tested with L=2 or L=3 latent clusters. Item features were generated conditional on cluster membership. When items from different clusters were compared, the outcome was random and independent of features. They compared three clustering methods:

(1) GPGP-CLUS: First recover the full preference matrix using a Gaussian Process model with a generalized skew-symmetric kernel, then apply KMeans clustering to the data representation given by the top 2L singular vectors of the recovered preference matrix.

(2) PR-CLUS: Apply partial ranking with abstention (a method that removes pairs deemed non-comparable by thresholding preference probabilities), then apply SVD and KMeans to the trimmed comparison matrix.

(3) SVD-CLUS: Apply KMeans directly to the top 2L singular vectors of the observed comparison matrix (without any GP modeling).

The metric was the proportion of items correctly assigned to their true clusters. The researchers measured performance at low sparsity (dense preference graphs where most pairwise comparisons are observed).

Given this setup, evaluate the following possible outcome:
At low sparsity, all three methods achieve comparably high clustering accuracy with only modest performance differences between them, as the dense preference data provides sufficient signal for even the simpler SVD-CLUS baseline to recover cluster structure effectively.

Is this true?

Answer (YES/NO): NO